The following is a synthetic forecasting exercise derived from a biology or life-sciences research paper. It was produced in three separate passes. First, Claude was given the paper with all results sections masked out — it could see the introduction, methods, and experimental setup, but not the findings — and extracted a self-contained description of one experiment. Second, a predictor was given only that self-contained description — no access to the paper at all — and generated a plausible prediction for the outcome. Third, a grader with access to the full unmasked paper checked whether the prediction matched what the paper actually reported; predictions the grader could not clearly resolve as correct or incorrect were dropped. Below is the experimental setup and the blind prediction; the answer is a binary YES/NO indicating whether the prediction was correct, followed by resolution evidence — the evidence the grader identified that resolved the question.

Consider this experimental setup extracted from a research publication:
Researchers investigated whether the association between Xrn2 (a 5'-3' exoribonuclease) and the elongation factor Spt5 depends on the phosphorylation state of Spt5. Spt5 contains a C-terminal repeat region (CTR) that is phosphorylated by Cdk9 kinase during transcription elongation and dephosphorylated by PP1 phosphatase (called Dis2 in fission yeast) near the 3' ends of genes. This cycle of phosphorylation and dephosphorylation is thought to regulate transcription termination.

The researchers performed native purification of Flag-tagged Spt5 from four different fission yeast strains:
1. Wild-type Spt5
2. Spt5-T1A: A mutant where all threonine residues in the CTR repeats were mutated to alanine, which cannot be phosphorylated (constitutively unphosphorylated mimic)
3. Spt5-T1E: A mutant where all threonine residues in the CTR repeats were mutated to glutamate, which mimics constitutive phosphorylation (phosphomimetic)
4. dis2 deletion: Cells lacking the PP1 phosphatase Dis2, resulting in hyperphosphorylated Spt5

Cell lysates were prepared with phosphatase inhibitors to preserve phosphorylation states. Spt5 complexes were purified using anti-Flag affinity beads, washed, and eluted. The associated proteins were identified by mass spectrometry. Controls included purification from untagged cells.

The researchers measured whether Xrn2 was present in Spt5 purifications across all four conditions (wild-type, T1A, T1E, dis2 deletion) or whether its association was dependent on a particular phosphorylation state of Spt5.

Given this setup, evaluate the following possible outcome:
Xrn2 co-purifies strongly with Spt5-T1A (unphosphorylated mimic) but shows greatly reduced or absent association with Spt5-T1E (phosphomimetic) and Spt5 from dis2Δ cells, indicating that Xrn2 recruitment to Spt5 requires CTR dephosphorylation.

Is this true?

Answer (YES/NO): NO